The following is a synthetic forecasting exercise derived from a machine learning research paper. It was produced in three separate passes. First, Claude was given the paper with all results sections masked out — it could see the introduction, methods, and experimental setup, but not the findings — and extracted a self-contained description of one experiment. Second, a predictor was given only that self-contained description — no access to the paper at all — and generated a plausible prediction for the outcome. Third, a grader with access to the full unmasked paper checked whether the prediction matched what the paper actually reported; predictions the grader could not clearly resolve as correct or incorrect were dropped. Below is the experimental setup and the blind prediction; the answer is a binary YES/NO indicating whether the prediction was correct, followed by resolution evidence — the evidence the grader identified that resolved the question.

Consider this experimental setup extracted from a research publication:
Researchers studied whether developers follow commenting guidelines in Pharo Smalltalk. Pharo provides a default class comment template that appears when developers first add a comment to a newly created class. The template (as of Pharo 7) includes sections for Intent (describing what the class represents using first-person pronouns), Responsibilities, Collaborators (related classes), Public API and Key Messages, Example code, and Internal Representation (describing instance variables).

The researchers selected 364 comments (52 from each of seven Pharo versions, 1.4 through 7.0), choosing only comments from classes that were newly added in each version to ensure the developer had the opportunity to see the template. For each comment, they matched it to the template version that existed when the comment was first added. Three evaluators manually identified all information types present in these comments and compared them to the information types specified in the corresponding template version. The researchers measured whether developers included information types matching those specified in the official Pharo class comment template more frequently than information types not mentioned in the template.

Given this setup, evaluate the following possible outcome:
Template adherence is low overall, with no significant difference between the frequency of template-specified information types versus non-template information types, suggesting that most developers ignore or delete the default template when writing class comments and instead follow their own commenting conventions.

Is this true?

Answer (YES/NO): NO